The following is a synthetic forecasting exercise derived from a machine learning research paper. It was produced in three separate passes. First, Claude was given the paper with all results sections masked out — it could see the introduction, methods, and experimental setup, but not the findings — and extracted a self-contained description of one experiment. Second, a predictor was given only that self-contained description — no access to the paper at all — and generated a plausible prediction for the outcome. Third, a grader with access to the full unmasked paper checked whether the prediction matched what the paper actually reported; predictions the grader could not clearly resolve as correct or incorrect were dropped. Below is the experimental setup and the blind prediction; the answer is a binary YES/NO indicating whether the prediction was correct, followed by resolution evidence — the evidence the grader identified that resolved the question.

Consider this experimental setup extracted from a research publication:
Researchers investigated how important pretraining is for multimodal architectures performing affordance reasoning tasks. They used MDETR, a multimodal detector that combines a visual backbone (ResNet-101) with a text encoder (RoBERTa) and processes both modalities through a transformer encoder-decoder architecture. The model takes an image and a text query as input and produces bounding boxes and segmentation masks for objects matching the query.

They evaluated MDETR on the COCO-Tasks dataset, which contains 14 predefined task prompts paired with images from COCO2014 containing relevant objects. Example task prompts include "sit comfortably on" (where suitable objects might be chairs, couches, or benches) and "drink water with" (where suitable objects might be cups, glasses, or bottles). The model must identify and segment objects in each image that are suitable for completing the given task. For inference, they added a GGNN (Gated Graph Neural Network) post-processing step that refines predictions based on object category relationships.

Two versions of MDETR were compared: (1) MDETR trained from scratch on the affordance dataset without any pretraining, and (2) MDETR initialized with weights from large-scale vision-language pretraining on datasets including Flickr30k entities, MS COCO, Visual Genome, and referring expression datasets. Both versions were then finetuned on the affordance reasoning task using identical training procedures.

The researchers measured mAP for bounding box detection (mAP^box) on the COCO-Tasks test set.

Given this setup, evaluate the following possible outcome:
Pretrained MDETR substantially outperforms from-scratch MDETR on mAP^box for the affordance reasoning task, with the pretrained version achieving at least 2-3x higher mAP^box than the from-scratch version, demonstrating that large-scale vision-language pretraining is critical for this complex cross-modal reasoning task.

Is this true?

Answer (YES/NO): YES